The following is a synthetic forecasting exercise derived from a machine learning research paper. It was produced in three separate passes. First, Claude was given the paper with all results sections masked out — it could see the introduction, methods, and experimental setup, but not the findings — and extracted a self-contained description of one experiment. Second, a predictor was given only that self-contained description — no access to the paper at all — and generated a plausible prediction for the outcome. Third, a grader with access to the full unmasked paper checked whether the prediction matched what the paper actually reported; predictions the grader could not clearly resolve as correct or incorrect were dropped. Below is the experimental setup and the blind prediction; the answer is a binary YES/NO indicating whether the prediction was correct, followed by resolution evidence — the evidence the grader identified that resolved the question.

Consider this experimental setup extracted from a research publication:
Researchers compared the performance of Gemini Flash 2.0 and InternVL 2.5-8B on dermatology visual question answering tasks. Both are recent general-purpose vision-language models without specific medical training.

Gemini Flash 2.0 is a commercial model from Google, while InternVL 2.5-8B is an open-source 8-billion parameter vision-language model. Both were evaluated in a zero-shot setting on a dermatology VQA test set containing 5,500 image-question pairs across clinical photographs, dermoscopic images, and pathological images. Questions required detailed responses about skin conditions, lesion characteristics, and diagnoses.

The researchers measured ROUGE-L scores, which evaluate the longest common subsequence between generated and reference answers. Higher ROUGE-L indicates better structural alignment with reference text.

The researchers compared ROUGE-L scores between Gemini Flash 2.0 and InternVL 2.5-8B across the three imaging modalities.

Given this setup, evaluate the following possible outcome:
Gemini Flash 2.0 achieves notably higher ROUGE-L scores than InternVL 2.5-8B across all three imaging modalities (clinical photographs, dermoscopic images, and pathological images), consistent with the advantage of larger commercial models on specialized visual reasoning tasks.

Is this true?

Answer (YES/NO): NO